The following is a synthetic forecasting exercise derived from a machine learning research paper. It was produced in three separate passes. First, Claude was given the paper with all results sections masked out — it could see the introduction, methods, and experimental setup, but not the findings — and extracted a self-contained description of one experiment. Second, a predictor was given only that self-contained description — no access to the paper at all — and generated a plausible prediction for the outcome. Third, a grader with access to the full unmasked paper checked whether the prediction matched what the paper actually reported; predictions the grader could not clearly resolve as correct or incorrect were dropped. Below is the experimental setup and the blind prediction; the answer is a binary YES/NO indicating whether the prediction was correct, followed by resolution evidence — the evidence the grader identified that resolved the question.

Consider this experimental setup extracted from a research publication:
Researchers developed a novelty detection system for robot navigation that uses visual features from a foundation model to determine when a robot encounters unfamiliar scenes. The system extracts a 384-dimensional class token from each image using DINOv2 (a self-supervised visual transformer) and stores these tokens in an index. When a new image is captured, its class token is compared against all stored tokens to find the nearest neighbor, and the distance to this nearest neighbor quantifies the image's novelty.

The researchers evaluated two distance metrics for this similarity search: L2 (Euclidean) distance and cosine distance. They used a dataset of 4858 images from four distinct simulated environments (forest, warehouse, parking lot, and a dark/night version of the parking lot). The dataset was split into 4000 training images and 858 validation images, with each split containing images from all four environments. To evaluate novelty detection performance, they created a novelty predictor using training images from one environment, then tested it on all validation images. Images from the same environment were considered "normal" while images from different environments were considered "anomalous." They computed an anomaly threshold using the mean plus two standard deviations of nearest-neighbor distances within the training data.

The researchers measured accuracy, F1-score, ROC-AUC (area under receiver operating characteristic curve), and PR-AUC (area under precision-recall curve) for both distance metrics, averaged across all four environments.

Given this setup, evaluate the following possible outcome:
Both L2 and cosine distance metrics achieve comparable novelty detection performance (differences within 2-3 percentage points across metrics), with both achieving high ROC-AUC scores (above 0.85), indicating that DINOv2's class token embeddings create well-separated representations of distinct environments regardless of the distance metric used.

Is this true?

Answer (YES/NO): YES